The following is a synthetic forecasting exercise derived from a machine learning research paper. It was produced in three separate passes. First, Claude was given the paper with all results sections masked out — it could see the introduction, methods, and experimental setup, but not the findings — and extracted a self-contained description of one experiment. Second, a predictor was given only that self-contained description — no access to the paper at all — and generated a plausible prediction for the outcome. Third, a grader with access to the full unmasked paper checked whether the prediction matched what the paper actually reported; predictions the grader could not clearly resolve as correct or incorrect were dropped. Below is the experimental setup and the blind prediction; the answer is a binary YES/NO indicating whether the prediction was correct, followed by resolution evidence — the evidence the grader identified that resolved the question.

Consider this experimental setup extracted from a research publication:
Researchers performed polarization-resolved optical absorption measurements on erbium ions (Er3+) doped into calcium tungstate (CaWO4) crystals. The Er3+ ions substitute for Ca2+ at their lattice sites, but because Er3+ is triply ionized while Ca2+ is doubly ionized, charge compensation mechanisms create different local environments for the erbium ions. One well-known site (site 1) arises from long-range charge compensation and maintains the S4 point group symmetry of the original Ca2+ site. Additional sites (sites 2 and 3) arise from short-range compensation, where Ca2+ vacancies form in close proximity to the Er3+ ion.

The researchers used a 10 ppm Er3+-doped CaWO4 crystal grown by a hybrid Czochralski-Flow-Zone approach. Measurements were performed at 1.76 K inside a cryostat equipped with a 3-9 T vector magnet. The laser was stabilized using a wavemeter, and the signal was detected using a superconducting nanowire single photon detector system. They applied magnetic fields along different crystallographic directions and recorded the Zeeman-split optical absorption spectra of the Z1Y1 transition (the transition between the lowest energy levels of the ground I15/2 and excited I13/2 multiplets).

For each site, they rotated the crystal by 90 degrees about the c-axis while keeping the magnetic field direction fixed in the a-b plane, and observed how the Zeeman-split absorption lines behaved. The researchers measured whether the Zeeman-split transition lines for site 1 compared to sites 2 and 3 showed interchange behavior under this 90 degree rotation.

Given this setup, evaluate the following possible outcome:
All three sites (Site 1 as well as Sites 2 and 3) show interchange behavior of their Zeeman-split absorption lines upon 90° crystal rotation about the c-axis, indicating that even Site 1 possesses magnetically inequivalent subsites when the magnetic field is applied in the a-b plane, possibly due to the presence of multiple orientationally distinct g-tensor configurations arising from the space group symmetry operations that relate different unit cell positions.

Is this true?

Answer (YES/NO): NO